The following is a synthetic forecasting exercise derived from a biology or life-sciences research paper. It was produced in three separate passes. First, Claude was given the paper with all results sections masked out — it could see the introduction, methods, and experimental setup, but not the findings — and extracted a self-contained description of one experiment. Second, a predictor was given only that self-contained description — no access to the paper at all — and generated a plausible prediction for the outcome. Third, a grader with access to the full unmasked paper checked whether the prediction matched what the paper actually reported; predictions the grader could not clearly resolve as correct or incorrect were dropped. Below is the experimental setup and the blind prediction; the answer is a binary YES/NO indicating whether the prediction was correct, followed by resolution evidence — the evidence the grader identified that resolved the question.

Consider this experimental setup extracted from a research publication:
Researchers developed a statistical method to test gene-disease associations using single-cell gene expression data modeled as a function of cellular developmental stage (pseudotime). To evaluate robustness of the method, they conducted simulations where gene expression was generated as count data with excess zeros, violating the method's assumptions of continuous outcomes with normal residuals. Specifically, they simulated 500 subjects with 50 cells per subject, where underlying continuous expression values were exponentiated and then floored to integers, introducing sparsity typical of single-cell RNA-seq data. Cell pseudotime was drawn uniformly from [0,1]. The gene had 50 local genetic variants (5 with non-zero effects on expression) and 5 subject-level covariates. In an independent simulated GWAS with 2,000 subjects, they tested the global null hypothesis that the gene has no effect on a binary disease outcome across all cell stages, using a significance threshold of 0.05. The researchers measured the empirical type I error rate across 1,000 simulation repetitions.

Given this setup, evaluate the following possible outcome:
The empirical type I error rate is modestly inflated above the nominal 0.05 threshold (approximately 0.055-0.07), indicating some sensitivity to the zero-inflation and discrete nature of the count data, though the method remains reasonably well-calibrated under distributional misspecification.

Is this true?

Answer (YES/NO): NO